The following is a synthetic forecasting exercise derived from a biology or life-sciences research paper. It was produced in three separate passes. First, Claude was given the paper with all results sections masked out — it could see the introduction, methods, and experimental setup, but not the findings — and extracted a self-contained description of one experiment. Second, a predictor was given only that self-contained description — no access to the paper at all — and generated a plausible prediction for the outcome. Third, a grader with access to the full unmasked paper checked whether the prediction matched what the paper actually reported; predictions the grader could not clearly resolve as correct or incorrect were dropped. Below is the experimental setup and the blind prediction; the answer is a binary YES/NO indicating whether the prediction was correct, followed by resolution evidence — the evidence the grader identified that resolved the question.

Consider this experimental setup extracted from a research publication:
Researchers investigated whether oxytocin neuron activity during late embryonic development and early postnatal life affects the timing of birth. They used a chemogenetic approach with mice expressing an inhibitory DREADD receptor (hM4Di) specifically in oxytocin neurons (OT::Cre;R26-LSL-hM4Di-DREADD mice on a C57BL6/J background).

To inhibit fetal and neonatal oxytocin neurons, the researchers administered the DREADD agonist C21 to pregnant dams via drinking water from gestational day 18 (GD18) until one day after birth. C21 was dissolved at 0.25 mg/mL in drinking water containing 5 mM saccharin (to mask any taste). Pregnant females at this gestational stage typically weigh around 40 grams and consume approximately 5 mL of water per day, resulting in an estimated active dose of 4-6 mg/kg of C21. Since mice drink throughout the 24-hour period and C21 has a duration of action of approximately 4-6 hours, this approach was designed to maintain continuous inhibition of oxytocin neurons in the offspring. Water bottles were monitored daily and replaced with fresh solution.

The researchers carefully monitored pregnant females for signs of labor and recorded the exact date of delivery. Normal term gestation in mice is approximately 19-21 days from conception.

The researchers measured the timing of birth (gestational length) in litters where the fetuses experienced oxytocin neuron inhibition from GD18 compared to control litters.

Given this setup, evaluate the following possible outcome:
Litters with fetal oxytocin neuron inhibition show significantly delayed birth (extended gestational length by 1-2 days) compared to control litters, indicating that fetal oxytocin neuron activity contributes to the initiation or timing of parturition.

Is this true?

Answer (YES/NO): YES